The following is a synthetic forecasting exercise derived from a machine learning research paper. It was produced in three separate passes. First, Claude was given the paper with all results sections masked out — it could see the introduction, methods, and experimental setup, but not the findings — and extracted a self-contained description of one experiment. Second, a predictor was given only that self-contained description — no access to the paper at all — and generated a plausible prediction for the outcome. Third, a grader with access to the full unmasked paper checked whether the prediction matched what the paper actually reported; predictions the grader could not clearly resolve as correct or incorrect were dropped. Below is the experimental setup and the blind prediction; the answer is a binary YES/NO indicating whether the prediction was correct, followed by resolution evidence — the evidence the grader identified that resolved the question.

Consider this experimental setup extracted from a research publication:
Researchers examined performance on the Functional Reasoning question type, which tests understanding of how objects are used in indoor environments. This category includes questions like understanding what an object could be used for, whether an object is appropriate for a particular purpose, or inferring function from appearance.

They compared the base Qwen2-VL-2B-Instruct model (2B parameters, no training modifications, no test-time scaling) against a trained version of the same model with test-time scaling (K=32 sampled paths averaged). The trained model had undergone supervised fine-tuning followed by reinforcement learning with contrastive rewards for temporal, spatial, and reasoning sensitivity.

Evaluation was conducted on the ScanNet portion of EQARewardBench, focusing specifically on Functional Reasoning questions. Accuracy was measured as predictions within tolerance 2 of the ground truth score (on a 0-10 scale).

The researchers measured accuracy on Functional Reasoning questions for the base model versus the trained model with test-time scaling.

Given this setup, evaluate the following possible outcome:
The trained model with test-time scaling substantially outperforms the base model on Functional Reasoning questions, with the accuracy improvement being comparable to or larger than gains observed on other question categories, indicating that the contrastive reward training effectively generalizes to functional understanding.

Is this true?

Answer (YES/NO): NO